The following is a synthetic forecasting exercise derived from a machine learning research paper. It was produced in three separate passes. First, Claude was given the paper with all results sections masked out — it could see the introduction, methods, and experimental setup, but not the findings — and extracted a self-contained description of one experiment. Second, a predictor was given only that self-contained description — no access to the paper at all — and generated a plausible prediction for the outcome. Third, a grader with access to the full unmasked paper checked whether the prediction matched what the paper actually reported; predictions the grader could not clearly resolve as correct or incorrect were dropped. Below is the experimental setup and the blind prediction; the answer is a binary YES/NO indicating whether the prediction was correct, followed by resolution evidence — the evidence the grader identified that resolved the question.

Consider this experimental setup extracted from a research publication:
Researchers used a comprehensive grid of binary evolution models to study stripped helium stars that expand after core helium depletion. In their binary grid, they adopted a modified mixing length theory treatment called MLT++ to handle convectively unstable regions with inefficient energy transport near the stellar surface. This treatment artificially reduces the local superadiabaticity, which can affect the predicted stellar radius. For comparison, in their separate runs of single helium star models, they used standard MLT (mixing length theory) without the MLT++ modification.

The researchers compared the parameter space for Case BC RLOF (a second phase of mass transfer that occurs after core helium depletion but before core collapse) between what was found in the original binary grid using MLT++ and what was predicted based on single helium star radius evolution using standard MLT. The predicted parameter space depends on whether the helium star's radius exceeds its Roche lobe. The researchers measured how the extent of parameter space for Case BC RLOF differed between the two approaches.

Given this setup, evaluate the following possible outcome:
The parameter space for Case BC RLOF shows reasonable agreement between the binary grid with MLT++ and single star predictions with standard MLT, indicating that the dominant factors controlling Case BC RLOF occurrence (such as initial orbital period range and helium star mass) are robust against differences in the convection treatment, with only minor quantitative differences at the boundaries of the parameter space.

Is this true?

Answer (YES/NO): NO